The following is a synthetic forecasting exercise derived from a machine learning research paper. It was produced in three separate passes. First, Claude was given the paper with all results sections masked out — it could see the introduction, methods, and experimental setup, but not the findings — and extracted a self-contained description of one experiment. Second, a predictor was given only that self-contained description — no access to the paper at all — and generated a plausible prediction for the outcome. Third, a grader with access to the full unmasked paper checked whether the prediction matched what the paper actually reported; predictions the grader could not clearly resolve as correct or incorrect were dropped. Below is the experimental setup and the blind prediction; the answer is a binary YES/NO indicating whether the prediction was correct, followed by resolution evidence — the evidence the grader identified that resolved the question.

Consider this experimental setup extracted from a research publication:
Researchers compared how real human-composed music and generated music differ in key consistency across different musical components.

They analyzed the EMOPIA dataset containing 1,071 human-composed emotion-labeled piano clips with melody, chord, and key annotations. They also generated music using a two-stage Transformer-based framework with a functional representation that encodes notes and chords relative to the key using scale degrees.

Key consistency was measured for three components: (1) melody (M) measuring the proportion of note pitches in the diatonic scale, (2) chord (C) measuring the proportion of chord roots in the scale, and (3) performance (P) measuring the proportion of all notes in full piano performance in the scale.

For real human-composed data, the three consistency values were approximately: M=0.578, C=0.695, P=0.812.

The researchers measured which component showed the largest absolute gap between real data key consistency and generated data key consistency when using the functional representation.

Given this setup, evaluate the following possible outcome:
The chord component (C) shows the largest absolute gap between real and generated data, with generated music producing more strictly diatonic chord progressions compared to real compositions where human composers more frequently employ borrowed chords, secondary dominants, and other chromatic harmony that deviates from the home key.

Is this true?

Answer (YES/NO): NO